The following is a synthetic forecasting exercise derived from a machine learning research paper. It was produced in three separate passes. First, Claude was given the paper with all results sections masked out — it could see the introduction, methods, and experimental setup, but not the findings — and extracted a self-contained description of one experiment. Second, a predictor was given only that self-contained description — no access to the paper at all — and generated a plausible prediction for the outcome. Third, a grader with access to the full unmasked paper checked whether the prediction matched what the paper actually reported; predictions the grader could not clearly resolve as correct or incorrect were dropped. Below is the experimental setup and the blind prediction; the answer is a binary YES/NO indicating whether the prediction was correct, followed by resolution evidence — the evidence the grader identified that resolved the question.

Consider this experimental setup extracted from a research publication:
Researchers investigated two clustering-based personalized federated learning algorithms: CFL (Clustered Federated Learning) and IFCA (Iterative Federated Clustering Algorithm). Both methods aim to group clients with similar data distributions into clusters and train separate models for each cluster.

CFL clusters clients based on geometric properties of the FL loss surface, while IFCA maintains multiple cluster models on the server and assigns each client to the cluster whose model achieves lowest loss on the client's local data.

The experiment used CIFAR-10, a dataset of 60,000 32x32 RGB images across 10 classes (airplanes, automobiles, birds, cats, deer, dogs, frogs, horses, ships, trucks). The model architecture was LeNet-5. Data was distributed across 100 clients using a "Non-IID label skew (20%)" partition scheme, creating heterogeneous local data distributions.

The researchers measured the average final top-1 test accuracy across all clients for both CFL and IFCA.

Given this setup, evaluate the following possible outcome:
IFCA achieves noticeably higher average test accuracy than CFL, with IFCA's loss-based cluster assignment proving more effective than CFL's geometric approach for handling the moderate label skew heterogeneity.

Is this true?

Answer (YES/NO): YES